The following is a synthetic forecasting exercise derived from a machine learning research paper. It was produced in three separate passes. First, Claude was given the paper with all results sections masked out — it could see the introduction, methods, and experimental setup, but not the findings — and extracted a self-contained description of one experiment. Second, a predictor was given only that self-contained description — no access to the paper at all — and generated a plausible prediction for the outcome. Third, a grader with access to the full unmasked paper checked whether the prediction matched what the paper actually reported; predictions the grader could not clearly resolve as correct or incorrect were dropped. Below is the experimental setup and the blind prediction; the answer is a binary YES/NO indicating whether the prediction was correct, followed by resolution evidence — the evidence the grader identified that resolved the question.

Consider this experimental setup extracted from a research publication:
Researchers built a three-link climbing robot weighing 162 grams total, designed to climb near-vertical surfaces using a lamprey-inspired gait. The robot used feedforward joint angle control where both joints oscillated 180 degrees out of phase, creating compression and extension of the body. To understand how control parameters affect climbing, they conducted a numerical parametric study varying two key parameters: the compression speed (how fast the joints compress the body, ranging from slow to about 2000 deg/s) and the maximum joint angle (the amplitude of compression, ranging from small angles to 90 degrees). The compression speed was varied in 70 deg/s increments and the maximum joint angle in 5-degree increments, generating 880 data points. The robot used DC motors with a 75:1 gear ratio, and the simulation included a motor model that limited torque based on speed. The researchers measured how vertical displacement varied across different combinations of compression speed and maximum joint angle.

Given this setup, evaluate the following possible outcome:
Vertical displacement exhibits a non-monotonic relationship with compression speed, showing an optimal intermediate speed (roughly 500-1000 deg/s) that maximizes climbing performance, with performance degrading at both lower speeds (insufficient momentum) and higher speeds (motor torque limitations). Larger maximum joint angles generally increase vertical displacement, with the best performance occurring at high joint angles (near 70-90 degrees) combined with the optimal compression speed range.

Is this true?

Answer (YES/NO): YES